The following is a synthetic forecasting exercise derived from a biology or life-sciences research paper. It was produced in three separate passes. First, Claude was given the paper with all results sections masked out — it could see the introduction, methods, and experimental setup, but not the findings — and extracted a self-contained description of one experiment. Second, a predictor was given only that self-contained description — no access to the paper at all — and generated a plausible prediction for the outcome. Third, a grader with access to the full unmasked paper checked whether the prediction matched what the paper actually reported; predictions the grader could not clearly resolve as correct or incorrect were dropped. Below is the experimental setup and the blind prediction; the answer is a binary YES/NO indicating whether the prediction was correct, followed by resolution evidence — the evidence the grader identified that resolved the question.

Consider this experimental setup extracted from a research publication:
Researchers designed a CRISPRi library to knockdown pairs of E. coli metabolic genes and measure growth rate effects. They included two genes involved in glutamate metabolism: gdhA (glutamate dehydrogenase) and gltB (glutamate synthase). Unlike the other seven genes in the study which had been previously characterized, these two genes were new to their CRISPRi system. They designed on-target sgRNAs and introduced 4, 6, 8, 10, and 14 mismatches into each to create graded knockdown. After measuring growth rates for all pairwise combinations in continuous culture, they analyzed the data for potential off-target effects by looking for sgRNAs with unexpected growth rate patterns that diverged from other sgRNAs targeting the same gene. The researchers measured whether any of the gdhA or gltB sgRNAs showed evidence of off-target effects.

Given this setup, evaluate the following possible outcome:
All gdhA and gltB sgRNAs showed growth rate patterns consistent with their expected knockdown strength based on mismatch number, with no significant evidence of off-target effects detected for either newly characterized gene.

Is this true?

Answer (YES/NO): NO